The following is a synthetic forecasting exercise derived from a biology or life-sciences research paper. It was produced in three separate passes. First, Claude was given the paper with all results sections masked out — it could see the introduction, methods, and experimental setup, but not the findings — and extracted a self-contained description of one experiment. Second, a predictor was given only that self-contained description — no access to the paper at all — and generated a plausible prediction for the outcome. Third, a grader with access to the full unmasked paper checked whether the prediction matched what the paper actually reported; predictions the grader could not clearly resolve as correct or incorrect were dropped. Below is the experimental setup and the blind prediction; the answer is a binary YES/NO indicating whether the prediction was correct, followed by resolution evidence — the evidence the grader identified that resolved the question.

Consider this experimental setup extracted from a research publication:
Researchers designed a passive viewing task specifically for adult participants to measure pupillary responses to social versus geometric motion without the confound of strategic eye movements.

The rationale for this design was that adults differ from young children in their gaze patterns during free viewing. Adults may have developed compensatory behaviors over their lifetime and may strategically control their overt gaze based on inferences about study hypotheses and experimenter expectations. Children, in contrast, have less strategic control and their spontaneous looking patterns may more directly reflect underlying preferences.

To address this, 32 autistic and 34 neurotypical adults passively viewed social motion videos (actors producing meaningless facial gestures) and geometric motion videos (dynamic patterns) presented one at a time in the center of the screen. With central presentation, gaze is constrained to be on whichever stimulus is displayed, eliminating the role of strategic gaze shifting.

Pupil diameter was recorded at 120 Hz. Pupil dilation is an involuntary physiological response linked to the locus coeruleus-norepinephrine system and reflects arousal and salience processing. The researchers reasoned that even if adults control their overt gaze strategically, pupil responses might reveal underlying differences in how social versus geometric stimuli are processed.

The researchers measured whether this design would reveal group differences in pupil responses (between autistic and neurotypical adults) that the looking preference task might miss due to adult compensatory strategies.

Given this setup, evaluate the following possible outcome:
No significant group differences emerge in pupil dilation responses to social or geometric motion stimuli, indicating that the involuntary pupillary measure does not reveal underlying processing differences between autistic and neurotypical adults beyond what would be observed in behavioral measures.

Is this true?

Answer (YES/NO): NO